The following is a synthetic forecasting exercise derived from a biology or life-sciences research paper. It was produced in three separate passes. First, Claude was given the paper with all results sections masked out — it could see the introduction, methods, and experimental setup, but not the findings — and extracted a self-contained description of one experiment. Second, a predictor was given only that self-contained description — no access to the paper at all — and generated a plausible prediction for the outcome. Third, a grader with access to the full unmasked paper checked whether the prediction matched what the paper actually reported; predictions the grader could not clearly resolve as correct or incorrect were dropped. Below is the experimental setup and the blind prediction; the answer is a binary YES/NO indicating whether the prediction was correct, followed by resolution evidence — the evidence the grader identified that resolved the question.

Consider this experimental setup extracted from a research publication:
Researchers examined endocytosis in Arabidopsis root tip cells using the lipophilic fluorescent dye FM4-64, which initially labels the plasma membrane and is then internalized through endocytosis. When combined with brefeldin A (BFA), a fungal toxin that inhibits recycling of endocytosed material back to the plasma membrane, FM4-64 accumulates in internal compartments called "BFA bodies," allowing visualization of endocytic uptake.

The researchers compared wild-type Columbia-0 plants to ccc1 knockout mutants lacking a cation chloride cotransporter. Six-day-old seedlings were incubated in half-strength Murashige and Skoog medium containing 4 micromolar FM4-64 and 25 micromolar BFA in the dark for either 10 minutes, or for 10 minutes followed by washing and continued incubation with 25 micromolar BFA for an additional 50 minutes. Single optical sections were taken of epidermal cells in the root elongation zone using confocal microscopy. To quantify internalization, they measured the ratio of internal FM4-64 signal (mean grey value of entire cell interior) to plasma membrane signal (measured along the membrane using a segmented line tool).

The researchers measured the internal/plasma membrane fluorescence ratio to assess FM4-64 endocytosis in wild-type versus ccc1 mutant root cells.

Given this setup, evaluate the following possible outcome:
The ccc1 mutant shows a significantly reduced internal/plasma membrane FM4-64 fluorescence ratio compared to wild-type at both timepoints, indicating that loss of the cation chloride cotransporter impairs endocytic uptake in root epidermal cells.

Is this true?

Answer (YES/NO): YES